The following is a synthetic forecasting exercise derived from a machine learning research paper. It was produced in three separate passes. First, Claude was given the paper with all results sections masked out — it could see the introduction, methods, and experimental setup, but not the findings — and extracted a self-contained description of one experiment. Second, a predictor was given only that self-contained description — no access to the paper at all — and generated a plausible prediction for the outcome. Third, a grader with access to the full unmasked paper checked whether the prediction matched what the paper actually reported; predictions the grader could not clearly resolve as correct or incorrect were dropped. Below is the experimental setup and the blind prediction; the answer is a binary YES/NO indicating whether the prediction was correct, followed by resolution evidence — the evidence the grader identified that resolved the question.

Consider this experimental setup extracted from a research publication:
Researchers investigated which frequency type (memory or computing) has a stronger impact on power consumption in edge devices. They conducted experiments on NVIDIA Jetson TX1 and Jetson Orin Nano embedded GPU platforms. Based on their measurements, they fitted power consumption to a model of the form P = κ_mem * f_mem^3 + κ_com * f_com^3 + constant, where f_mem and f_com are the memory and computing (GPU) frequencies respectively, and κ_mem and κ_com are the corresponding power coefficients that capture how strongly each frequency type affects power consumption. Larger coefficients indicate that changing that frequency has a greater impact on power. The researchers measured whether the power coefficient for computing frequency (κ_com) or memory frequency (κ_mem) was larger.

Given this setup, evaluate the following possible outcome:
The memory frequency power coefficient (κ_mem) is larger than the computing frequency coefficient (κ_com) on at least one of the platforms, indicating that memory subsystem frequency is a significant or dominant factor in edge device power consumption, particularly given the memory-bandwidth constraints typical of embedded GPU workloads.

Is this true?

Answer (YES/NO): NO